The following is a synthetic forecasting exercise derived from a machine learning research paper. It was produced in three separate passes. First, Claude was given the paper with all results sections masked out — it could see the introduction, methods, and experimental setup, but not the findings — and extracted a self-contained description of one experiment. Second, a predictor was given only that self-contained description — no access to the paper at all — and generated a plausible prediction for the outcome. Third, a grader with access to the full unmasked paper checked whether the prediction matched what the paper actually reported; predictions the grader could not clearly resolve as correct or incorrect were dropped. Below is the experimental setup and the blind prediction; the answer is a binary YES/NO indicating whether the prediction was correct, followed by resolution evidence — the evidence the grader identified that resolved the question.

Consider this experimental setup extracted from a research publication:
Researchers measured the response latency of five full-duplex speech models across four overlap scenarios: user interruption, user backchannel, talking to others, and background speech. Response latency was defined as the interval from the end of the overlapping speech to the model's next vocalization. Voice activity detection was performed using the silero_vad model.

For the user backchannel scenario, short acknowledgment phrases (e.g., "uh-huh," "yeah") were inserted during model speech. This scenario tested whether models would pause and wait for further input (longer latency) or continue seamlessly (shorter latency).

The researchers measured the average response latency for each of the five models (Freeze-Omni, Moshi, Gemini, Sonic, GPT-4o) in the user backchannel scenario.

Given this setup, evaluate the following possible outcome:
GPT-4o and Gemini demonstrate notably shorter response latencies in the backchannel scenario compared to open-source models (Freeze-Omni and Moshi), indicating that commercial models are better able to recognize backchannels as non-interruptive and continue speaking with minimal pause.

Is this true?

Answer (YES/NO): NO